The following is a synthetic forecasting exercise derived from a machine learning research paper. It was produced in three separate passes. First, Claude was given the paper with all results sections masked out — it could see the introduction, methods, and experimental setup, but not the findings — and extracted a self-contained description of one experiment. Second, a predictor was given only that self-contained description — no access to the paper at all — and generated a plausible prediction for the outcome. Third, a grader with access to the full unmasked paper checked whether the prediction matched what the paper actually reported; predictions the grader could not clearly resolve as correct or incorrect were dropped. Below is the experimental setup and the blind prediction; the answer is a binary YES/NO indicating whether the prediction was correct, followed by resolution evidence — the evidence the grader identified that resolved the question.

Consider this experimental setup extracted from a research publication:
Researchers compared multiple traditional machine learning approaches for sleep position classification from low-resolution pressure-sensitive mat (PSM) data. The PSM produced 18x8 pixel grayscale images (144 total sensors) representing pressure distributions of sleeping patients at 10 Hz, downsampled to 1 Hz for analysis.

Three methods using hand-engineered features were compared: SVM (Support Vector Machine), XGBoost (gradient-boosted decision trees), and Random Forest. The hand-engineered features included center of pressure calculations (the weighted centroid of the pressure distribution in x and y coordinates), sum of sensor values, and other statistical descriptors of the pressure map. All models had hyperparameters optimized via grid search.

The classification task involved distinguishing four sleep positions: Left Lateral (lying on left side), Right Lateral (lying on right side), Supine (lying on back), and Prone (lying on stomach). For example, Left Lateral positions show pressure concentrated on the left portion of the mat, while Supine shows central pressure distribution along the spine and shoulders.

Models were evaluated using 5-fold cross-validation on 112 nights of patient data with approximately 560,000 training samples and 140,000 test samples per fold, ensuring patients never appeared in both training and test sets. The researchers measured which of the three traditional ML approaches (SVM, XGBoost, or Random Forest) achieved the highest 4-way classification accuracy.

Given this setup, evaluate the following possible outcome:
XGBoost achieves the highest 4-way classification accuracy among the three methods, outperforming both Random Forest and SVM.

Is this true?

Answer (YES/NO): NO